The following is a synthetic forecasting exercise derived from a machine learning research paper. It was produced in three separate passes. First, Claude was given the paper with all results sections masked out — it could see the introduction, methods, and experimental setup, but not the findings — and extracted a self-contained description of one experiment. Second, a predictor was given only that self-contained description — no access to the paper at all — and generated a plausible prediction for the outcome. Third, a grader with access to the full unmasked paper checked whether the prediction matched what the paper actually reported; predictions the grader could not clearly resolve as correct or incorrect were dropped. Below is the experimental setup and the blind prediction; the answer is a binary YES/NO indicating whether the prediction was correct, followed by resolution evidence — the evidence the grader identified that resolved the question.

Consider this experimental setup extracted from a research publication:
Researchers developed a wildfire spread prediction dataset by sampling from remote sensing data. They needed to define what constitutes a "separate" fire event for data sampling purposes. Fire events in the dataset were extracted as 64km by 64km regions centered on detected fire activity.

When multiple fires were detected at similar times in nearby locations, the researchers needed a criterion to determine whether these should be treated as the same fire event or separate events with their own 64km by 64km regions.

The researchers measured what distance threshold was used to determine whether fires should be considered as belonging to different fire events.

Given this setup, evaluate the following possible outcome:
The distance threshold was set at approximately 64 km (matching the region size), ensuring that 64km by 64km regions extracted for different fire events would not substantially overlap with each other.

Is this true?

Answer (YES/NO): NO